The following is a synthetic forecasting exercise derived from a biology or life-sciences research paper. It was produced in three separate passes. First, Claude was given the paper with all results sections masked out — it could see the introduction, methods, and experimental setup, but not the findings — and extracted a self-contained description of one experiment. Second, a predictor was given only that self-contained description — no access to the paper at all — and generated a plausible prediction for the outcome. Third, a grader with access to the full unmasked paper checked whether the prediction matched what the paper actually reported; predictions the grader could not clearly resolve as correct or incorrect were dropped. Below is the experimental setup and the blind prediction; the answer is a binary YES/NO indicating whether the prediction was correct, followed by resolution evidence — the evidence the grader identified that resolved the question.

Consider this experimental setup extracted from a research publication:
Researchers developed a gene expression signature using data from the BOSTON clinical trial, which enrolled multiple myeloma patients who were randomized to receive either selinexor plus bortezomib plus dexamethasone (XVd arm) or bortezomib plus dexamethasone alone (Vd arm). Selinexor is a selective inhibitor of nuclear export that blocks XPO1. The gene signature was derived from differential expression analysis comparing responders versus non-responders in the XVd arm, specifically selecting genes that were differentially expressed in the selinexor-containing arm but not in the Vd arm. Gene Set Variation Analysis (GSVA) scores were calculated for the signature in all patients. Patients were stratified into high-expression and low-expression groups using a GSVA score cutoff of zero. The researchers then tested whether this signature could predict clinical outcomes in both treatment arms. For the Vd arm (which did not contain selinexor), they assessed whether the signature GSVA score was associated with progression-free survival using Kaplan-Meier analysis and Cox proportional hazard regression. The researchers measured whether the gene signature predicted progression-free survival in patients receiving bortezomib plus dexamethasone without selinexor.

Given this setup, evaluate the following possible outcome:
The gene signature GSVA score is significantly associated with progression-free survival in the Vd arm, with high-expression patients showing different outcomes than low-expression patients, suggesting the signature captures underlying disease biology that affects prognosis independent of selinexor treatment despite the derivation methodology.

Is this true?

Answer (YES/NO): NO